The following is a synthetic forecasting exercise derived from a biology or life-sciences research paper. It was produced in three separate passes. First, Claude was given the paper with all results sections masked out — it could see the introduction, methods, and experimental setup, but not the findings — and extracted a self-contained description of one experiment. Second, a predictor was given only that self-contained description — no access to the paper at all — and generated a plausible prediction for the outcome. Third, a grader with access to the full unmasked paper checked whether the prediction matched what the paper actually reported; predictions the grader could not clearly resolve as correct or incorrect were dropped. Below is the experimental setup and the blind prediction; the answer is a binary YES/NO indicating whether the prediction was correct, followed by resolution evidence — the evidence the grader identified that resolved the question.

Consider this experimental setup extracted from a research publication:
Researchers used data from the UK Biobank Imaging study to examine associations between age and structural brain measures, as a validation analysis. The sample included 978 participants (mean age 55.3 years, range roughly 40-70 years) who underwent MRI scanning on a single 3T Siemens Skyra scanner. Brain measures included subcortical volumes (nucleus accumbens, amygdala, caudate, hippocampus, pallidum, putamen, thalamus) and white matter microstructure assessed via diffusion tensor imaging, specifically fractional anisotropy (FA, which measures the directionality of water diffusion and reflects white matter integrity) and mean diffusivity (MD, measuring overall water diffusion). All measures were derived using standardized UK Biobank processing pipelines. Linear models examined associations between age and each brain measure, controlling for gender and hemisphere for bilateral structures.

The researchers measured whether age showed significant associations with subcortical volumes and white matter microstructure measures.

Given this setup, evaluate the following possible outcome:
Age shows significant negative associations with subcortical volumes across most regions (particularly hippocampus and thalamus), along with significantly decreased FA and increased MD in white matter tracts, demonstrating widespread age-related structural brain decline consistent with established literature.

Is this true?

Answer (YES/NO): YES